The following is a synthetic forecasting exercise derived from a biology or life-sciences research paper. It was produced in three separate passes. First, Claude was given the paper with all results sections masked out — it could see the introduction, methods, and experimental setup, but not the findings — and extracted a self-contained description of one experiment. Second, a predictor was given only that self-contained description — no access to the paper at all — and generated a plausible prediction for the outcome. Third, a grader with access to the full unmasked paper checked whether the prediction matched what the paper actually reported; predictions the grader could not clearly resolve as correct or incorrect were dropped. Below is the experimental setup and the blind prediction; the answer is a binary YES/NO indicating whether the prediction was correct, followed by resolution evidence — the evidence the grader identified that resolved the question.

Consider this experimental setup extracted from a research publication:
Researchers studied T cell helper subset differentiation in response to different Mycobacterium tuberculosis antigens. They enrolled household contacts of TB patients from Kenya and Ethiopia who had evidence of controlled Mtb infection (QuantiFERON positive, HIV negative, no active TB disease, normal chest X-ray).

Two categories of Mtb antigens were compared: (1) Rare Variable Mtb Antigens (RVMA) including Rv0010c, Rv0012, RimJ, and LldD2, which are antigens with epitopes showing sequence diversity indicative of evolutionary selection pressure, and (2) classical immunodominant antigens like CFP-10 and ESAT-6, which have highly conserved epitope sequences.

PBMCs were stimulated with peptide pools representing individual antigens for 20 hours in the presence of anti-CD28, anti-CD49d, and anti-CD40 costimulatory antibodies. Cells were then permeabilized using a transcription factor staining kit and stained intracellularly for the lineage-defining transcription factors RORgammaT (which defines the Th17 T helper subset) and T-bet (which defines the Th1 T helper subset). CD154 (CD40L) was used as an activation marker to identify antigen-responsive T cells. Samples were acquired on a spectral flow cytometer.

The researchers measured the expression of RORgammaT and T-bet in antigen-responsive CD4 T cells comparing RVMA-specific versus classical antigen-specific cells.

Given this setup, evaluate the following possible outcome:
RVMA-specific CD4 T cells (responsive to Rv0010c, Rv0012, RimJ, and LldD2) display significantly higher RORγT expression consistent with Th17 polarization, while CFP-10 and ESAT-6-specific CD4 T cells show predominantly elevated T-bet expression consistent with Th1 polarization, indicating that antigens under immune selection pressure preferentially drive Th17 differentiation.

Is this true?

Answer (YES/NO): YES